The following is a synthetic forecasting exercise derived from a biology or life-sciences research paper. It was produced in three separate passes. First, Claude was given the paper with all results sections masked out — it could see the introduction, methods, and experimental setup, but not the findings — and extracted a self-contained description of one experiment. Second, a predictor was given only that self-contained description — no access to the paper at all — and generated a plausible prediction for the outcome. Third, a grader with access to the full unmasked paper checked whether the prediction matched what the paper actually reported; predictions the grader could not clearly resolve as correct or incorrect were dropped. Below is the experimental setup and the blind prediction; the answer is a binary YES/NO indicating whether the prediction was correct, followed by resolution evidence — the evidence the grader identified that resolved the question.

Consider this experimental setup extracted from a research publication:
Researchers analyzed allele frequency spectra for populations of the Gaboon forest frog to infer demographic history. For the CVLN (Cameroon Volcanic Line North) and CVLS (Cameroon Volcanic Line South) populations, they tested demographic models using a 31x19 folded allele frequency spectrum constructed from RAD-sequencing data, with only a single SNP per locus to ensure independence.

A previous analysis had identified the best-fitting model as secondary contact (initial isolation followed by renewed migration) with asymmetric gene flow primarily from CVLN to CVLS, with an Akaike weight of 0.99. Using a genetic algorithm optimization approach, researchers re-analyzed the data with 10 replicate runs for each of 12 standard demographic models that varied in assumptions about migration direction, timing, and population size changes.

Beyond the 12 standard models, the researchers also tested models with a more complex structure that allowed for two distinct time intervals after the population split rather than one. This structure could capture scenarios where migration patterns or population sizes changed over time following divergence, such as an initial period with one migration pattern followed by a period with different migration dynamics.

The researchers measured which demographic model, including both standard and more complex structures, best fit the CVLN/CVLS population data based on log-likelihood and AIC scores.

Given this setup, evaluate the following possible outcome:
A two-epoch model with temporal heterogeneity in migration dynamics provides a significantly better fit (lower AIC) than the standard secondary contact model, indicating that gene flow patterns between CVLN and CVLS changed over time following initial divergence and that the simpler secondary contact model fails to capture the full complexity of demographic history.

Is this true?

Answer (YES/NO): NO